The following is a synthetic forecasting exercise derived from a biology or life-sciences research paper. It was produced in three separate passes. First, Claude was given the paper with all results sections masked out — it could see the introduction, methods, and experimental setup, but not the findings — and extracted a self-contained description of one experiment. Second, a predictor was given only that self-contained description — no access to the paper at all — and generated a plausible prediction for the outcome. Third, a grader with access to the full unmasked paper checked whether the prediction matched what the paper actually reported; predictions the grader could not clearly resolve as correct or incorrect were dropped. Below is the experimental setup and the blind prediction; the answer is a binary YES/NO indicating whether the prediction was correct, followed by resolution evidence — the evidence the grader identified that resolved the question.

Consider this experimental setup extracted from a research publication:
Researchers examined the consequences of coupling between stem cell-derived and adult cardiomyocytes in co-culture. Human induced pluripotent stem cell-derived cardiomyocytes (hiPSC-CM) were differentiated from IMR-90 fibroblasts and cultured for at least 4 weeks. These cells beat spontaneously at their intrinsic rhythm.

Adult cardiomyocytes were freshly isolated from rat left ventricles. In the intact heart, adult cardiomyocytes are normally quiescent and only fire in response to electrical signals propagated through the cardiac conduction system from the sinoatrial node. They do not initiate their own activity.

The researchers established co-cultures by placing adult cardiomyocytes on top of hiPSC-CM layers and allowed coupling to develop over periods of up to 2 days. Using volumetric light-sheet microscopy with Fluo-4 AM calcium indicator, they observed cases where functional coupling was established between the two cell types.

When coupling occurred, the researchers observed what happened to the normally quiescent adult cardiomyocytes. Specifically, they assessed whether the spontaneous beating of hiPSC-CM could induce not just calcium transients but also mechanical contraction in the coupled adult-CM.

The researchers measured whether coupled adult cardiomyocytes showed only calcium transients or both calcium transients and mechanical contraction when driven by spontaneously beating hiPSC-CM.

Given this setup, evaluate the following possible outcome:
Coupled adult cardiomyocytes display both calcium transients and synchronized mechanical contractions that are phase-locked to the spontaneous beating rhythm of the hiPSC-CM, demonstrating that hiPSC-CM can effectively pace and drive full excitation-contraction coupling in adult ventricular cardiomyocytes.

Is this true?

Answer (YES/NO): YES